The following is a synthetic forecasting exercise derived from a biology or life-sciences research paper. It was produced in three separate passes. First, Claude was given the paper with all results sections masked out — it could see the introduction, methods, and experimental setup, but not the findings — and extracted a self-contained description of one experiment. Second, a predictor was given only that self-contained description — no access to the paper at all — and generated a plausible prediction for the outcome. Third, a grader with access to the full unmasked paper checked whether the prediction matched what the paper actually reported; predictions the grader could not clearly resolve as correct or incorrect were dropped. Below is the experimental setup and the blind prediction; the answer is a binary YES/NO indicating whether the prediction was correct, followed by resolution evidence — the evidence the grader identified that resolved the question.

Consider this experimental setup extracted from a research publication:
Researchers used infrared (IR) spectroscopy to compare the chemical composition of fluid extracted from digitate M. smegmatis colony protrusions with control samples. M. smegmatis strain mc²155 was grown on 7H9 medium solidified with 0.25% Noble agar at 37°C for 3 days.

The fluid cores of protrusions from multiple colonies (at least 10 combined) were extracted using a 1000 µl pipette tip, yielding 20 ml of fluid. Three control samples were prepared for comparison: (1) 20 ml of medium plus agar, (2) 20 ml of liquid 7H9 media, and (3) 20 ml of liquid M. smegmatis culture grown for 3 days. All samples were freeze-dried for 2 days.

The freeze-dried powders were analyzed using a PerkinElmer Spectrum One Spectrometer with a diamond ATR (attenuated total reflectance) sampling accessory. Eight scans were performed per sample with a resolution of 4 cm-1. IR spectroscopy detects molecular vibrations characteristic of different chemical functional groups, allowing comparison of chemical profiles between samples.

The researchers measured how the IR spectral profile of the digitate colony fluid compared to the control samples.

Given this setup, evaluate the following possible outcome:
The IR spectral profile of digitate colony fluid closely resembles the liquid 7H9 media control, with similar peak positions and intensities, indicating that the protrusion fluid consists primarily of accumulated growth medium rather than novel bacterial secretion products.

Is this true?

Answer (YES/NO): NO